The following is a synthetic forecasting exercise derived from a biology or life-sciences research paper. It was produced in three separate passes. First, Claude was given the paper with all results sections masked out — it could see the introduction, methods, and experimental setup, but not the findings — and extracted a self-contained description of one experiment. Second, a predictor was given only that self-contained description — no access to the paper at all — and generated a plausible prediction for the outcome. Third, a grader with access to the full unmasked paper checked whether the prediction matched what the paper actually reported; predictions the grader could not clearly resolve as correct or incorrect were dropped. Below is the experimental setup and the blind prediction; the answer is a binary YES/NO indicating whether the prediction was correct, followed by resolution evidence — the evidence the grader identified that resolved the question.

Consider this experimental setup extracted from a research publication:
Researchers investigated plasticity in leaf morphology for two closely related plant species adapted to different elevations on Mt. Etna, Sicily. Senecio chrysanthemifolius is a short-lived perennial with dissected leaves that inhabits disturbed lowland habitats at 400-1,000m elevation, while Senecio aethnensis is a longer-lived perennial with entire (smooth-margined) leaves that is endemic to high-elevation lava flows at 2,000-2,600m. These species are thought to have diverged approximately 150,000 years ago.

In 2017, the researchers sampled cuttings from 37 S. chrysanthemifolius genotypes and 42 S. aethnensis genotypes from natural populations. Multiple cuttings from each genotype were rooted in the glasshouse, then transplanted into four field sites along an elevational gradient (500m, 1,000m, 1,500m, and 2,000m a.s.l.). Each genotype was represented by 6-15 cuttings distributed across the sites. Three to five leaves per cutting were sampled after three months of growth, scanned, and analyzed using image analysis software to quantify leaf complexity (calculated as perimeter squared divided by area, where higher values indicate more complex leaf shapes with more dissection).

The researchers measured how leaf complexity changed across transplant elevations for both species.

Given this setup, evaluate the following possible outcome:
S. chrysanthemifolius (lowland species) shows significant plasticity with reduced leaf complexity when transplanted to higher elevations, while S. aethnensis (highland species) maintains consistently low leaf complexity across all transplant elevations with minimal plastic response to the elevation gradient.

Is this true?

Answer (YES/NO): YES